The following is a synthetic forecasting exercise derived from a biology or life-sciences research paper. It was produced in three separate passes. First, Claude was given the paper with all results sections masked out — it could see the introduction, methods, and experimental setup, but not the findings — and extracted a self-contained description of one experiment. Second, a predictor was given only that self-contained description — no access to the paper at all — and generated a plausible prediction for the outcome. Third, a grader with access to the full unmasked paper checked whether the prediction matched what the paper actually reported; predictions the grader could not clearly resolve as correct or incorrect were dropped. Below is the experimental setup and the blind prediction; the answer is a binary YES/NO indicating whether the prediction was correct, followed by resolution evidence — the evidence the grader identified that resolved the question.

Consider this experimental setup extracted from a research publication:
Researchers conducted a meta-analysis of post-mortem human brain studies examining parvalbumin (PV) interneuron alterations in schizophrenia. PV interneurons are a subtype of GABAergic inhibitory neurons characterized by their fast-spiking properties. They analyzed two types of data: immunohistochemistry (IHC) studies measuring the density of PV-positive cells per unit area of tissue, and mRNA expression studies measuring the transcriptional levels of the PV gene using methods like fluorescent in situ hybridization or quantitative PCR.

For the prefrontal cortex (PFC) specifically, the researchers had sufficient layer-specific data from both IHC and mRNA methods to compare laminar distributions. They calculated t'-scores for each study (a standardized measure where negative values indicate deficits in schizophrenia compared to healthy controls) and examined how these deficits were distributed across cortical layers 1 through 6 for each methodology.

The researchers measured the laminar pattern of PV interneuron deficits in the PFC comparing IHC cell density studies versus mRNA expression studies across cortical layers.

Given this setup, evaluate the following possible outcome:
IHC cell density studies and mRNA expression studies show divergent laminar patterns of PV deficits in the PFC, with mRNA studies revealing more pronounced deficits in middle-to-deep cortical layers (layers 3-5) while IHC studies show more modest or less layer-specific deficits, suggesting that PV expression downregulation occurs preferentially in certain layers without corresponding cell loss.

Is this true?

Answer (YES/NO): NO